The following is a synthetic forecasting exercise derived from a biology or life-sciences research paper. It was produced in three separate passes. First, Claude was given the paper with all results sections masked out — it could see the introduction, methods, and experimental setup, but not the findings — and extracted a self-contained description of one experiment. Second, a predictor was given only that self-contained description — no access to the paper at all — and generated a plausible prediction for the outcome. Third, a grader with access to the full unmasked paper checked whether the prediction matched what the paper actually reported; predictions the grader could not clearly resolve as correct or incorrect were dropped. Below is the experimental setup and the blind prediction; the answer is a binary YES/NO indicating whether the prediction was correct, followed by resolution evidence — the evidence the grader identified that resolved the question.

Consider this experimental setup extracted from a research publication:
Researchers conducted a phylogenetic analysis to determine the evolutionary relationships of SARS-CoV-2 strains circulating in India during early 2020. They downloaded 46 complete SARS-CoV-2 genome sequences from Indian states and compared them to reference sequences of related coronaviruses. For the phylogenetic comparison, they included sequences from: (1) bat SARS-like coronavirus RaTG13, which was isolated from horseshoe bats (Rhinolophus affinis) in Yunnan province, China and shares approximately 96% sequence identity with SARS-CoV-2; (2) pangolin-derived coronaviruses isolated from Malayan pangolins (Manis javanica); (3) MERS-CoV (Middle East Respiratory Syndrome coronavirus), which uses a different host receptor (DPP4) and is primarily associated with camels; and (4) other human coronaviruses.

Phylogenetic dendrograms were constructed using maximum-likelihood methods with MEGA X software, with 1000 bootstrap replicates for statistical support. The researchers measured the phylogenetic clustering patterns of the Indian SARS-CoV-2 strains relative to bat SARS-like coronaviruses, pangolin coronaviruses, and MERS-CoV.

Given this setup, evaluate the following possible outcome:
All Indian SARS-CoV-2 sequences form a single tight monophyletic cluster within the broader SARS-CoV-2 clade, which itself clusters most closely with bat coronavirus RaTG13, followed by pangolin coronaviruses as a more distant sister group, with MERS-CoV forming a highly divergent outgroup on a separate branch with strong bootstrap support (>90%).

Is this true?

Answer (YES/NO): NO